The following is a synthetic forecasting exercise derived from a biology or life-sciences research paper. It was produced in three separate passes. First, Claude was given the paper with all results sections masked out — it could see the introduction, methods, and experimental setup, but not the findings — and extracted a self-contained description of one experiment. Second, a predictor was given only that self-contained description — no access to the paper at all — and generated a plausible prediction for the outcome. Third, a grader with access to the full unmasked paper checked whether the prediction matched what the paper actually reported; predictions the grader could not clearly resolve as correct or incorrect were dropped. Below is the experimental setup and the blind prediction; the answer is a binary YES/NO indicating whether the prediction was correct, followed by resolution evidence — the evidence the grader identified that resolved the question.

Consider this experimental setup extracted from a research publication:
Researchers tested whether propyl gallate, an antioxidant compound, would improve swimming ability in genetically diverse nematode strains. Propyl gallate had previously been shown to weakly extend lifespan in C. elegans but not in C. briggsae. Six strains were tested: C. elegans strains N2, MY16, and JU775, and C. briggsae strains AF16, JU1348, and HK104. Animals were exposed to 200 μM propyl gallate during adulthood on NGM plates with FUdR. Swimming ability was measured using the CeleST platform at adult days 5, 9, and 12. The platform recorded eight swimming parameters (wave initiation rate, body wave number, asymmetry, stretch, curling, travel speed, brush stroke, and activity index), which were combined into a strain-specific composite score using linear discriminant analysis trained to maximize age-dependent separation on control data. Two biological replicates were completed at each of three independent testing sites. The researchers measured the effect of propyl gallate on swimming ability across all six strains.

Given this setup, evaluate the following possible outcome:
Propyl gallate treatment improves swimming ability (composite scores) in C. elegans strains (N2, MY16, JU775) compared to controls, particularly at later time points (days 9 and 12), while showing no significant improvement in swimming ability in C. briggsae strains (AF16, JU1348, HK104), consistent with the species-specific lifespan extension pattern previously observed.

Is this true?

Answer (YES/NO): YES